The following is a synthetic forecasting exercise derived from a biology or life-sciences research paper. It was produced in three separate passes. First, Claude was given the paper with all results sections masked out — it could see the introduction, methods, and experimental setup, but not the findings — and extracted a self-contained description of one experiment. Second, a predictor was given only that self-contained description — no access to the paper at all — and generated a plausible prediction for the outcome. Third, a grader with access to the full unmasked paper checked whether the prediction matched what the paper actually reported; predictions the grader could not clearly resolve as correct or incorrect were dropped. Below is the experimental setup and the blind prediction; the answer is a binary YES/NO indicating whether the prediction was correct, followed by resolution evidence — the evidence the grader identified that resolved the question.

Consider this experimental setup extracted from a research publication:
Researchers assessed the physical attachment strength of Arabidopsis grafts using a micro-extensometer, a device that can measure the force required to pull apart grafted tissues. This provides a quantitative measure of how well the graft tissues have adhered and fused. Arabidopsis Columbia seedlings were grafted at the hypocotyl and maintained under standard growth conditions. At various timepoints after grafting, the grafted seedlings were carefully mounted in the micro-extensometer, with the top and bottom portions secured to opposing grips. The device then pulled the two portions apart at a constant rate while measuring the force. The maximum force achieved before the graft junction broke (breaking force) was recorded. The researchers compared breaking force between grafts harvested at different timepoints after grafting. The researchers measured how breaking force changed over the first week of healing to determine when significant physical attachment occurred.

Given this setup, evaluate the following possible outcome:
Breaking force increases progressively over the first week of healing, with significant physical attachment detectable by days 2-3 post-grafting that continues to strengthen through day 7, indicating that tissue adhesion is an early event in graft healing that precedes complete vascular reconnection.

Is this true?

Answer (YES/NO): YES